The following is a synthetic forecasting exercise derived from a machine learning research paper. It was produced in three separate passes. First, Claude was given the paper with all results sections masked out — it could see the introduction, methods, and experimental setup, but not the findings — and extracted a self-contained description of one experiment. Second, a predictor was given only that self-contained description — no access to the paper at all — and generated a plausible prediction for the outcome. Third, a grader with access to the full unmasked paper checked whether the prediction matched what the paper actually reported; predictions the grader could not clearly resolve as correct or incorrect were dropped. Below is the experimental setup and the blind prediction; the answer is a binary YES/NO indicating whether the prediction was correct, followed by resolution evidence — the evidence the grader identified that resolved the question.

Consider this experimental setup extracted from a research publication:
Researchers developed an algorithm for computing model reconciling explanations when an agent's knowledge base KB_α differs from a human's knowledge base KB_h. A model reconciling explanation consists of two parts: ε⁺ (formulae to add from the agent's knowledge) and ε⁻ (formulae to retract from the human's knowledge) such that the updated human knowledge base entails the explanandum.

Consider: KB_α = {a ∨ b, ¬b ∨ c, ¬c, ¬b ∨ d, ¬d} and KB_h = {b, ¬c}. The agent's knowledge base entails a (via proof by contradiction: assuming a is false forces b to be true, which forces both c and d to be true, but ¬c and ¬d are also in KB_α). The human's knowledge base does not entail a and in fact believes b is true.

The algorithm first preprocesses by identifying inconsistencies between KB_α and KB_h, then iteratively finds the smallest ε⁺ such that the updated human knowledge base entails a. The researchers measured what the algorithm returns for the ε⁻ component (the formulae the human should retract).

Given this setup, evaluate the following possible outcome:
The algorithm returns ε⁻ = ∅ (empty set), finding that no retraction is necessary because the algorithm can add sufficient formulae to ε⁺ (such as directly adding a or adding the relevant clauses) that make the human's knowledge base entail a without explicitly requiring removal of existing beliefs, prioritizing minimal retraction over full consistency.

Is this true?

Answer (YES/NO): NO